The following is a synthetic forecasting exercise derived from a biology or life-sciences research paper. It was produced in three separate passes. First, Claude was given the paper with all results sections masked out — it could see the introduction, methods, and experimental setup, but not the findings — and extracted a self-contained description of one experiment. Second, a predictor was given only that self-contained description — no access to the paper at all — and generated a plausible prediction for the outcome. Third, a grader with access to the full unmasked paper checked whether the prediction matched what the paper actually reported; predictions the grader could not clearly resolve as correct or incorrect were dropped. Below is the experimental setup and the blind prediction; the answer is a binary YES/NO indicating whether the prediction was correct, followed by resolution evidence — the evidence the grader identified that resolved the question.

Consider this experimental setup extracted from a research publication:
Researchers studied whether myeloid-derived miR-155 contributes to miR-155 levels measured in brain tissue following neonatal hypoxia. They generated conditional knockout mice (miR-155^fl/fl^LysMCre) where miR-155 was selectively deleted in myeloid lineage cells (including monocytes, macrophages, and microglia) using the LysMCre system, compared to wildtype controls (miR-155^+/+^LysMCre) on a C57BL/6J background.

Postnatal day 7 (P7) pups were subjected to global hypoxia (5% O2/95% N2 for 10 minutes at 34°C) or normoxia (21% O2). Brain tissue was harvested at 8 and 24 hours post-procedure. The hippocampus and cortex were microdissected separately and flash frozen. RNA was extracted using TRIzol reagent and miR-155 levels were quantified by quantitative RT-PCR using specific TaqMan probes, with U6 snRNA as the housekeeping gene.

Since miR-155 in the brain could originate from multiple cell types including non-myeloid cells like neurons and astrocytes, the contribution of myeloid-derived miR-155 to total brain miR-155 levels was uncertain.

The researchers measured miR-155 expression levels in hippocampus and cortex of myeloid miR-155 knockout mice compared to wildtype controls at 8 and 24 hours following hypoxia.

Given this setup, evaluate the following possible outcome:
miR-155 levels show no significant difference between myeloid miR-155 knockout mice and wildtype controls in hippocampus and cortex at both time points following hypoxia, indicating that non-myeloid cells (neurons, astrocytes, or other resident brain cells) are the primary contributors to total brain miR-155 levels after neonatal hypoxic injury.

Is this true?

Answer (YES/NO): NO